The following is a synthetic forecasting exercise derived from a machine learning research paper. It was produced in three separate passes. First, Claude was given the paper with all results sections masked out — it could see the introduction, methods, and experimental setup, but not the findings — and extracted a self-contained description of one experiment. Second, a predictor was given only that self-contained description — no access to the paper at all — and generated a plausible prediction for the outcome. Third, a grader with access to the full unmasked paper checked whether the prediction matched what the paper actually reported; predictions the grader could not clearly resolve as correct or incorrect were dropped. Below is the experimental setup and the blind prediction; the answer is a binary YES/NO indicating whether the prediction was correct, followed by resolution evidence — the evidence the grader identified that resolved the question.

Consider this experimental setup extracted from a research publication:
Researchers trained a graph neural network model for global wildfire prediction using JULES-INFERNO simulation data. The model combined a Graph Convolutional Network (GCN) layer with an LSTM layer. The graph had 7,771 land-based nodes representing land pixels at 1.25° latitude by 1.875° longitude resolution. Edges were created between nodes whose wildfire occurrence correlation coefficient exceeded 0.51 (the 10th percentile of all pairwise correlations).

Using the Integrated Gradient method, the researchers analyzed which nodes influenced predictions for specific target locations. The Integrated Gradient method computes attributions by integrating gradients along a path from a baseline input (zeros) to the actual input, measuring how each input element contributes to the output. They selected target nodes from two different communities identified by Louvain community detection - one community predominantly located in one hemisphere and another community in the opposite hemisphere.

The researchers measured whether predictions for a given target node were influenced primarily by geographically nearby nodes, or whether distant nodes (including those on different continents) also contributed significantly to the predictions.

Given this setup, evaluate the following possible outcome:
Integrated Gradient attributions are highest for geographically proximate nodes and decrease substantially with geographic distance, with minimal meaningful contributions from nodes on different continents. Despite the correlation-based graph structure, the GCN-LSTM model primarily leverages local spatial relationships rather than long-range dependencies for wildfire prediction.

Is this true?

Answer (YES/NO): NO